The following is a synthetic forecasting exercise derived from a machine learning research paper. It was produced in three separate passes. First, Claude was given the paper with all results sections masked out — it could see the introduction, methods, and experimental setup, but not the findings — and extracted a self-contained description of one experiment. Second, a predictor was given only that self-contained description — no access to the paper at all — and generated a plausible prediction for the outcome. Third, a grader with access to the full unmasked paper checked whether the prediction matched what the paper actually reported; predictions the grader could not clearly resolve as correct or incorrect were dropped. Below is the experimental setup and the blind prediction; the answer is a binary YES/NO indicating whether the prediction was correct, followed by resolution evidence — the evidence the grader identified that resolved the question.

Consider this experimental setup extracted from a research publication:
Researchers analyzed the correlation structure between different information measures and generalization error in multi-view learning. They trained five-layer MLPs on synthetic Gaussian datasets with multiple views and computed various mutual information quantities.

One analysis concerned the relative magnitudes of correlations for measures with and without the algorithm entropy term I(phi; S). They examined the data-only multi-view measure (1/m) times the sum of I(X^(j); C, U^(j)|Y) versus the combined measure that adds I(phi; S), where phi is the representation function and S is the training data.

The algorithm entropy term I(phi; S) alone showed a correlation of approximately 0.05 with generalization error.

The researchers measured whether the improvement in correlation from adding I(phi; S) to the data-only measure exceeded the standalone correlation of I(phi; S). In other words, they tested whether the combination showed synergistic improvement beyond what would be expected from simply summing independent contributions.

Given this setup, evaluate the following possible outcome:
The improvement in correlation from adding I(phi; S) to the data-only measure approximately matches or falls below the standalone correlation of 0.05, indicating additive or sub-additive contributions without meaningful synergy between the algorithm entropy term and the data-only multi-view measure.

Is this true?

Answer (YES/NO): NO